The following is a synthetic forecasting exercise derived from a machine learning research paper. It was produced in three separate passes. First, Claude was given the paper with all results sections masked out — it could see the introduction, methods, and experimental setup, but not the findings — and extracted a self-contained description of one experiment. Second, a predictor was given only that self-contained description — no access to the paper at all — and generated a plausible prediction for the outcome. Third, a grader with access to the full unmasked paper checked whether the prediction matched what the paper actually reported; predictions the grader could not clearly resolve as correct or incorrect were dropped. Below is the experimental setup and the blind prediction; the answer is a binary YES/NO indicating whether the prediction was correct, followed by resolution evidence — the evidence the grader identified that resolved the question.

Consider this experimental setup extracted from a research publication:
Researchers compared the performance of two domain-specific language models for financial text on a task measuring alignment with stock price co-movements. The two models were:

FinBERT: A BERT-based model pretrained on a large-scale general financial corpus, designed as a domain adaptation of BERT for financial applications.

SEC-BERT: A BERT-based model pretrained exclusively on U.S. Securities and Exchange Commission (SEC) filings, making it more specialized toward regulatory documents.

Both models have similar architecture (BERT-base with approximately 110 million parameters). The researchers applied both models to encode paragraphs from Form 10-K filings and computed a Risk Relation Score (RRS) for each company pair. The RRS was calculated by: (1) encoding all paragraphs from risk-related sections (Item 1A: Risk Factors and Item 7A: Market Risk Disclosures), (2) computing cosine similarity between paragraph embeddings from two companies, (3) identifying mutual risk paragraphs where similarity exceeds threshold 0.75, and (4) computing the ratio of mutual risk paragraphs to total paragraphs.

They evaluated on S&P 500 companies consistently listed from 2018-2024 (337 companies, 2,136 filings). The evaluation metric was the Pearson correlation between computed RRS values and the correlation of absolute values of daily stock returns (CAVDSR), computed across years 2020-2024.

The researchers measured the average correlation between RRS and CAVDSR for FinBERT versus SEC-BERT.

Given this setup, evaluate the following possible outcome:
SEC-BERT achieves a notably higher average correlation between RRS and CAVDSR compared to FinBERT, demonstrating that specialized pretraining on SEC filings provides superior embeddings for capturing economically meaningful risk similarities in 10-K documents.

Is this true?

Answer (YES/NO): YES